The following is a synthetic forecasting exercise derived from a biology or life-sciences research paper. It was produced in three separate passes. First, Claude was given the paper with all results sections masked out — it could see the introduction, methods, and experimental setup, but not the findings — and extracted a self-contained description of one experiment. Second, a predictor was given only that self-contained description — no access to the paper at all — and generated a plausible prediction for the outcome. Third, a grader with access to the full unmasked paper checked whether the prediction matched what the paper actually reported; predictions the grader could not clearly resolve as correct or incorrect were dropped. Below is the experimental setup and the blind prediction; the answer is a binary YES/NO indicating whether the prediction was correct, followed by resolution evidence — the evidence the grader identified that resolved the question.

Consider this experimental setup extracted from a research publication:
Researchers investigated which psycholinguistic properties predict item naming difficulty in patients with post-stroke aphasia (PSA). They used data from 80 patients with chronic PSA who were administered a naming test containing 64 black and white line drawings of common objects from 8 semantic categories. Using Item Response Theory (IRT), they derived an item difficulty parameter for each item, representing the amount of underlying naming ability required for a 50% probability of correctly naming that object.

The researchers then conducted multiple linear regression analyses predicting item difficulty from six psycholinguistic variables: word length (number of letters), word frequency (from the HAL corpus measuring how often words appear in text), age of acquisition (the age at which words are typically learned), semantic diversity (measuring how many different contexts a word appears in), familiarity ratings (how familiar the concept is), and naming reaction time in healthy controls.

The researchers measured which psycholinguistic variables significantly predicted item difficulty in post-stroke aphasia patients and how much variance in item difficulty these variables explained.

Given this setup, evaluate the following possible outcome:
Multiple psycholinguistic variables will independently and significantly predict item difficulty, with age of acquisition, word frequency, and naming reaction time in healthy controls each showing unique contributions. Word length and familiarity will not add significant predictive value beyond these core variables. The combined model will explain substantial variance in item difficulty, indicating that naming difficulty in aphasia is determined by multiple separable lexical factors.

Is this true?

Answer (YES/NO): NO